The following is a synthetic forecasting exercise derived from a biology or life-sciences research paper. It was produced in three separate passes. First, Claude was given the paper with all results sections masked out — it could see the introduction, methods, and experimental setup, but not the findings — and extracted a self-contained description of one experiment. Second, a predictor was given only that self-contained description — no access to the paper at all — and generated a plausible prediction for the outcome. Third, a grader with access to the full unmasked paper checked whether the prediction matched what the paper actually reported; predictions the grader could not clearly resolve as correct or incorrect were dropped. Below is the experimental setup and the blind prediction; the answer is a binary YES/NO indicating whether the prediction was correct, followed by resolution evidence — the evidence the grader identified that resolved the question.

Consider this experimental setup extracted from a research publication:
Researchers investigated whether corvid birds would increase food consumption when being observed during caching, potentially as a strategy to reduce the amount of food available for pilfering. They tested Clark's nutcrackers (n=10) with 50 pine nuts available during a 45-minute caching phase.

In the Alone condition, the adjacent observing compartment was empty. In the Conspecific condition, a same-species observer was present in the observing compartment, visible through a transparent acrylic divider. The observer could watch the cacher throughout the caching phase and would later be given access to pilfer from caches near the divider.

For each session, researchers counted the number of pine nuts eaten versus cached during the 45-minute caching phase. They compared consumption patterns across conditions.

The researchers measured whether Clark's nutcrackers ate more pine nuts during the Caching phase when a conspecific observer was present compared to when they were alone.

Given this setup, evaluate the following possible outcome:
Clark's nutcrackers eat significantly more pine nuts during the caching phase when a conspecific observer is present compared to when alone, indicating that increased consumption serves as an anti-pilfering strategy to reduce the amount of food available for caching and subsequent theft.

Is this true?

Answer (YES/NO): NO